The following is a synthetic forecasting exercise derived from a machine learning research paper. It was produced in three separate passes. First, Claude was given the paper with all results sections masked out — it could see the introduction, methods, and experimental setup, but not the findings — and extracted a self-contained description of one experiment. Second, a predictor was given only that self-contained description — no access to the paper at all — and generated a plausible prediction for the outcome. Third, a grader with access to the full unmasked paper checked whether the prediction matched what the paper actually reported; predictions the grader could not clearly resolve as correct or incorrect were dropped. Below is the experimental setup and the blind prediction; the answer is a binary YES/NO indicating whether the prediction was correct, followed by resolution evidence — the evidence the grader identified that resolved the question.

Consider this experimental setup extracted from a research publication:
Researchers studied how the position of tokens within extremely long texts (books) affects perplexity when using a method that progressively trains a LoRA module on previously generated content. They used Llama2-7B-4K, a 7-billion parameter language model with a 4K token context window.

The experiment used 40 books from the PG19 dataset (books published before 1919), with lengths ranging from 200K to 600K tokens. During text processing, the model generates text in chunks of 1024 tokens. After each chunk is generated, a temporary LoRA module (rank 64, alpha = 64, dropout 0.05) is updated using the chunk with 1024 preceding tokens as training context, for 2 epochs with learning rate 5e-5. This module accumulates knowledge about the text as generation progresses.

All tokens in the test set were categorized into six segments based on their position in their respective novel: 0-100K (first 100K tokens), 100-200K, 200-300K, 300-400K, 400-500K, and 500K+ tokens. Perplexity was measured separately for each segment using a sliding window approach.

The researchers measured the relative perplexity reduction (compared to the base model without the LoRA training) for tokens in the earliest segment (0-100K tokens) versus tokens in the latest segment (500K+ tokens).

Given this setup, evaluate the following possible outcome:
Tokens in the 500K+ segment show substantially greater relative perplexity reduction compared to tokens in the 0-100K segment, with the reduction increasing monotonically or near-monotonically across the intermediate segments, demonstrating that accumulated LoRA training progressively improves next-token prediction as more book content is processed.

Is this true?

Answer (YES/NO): NO